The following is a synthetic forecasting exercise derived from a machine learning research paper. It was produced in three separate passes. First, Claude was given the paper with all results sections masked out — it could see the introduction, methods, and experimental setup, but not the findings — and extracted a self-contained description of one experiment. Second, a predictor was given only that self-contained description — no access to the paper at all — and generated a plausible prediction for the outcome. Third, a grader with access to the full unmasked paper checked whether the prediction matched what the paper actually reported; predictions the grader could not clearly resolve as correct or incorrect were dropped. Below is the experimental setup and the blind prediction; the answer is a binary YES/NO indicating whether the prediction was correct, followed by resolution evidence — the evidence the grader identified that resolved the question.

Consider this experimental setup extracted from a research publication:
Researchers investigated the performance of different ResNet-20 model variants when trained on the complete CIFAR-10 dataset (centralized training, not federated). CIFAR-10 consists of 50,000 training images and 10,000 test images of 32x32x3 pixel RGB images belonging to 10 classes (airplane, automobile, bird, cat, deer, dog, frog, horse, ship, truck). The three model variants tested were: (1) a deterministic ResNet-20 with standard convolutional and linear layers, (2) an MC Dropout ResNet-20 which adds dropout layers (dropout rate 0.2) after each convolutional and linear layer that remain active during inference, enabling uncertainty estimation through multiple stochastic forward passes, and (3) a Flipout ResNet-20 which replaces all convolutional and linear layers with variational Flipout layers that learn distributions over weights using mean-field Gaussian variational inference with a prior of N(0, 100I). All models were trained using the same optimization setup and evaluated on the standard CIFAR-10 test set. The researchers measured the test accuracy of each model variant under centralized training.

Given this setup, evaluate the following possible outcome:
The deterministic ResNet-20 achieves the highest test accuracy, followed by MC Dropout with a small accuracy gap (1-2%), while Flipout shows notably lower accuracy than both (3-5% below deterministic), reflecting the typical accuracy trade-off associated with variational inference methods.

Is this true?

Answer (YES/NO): NO